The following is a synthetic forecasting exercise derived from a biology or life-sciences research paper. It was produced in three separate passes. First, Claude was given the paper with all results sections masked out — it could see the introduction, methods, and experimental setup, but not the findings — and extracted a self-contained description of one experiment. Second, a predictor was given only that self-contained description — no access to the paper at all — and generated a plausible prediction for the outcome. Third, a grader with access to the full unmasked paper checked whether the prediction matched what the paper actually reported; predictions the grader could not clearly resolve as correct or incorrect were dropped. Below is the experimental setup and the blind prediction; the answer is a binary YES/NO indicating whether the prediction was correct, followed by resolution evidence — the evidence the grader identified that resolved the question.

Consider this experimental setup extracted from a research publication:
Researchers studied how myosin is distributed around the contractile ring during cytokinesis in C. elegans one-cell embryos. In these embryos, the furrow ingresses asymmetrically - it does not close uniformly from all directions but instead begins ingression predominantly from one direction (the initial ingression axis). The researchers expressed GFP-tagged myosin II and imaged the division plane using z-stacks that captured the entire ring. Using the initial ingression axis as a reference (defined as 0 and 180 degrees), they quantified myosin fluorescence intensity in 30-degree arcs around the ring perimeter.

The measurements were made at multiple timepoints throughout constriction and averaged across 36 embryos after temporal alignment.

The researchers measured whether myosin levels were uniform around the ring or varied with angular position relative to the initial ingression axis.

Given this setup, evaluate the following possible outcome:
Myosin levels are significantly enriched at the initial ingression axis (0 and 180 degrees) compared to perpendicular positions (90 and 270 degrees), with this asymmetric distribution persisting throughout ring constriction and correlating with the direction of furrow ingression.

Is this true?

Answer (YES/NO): NO